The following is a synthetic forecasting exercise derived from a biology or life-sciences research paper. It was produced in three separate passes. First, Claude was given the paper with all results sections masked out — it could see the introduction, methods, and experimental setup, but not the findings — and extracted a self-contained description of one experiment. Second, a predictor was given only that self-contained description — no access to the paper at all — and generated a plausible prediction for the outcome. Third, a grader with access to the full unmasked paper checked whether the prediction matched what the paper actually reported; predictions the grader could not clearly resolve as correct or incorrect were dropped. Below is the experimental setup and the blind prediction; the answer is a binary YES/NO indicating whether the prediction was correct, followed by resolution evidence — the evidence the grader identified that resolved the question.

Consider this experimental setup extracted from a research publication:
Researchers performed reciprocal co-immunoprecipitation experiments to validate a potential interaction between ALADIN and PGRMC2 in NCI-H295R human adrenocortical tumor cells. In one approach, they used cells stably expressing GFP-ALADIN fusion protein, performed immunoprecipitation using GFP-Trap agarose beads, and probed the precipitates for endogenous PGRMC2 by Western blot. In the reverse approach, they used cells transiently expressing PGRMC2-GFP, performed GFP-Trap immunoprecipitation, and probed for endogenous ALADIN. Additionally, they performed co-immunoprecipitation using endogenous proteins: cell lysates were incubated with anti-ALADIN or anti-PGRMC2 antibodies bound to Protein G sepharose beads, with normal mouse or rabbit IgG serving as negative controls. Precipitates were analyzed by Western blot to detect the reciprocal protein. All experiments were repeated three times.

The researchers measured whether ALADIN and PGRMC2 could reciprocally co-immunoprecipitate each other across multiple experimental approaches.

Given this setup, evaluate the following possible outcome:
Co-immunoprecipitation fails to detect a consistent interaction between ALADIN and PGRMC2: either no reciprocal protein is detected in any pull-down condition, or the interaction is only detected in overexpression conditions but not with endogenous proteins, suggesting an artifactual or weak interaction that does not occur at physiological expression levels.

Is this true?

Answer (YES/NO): NO